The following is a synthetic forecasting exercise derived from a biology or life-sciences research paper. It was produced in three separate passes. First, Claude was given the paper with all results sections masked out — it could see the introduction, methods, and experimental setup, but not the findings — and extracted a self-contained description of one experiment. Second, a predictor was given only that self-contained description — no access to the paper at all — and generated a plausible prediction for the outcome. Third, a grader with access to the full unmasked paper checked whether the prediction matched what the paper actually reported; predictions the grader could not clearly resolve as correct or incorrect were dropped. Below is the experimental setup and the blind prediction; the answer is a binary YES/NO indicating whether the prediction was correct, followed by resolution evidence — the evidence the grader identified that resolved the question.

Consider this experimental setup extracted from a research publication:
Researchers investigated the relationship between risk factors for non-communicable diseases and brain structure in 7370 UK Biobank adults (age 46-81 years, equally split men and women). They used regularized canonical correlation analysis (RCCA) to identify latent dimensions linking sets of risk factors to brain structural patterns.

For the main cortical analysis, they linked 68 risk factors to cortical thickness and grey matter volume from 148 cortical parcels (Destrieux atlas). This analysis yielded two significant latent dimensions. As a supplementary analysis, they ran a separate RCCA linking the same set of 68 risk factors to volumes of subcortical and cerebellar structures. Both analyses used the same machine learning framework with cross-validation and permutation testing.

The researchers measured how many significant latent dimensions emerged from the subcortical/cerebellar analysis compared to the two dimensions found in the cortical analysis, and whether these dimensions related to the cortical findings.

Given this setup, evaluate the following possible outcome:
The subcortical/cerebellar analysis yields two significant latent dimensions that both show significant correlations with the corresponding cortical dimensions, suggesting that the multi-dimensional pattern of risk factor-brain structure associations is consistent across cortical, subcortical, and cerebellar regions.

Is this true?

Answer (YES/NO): NO